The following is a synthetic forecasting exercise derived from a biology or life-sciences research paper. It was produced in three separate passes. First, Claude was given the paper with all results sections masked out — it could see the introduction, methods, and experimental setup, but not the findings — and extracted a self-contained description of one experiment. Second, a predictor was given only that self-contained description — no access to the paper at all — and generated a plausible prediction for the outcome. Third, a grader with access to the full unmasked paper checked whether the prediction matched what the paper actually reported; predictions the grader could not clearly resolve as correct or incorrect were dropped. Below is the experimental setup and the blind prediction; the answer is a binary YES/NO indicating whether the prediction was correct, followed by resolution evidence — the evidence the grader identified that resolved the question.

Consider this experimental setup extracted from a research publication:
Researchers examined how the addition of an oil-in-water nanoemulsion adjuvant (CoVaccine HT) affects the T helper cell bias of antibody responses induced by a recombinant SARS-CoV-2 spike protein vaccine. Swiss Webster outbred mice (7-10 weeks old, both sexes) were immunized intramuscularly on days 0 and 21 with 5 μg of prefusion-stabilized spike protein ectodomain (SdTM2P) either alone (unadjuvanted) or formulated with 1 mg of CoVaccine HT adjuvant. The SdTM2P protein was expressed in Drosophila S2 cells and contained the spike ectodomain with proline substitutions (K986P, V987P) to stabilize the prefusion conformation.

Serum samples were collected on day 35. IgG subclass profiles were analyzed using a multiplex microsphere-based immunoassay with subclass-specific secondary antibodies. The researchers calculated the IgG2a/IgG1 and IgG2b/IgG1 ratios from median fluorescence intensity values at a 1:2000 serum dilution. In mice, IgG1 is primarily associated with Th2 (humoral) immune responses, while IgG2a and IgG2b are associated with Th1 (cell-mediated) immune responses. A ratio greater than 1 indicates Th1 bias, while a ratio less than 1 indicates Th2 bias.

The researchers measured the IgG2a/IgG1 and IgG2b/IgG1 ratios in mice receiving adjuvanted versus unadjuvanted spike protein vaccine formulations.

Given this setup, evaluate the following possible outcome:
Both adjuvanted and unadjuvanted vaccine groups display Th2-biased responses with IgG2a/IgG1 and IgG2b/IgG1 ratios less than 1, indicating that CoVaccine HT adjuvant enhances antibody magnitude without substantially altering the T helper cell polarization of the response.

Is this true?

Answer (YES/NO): NO